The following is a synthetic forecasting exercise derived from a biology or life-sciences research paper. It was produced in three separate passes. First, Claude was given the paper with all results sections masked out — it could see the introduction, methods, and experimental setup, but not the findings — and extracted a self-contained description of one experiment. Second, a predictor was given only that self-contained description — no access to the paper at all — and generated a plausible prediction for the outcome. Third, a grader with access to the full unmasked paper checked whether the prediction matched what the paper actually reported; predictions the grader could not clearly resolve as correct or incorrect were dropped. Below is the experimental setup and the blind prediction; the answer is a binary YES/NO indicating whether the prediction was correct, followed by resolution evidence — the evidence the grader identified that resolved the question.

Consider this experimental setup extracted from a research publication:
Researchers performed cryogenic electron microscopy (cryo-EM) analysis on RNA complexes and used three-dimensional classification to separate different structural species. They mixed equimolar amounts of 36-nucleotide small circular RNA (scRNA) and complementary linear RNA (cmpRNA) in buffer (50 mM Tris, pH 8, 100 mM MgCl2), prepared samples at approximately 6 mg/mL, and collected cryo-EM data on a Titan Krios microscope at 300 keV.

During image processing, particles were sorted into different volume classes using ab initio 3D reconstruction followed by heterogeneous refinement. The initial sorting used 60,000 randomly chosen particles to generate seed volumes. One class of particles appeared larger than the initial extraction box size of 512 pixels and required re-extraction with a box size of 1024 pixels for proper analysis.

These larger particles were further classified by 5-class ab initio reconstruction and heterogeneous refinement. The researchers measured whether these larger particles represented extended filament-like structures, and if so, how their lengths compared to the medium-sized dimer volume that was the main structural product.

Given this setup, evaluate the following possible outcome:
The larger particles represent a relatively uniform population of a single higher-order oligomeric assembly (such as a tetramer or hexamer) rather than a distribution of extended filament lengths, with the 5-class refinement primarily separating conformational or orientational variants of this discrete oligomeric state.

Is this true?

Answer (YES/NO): NO